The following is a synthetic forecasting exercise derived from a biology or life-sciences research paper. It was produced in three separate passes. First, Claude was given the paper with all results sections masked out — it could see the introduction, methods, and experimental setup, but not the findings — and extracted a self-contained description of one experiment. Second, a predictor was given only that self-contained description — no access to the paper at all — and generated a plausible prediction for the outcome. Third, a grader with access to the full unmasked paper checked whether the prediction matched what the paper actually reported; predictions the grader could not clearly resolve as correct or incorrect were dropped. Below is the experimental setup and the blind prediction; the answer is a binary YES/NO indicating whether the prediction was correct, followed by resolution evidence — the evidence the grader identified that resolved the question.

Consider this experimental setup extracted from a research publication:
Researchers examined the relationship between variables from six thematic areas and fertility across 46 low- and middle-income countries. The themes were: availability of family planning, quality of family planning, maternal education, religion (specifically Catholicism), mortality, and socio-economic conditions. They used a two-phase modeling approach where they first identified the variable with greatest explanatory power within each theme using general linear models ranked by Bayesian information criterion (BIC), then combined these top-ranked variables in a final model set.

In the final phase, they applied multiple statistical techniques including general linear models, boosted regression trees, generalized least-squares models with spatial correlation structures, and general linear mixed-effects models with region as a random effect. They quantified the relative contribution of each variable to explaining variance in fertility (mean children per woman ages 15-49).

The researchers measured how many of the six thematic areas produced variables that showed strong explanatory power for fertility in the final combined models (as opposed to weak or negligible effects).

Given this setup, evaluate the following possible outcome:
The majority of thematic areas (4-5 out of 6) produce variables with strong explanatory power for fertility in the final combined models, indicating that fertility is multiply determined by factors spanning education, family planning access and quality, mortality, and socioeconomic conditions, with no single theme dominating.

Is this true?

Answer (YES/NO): NO